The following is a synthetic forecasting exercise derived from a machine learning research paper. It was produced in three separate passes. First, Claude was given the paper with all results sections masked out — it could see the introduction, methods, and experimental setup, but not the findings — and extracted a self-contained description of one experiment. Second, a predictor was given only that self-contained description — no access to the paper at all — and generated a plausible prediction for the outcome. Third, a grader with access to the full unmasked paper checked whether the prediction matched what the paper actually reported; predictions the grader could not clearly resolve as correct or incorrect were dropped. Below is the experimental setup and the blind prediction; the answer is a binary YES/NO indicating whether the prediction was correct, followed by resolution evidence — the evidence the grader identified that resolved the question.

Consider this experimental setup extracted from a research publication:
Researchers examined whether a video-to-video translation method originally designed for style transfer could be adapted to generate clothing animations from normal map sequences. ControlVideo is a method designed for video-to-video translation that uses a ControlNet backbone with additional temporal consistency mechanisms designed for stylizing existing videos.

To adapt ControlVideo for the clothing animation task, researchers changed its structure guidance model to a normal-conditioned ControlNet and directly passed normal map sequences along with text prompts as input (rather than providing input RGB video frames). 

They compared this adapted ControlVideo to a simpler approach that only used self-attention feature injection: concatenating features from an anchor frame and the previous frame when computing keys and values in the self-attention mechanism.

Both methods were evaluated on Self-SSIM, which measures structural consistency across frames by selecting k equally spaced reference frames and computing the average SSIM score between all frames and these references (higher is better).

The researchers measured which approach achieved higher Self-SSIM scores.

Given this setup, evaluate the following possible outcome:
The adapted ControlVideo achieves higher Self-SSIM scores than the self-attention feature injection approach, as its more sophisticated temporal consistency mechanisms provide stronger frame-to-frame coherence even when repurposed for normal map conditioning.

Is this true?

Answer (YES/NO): YES